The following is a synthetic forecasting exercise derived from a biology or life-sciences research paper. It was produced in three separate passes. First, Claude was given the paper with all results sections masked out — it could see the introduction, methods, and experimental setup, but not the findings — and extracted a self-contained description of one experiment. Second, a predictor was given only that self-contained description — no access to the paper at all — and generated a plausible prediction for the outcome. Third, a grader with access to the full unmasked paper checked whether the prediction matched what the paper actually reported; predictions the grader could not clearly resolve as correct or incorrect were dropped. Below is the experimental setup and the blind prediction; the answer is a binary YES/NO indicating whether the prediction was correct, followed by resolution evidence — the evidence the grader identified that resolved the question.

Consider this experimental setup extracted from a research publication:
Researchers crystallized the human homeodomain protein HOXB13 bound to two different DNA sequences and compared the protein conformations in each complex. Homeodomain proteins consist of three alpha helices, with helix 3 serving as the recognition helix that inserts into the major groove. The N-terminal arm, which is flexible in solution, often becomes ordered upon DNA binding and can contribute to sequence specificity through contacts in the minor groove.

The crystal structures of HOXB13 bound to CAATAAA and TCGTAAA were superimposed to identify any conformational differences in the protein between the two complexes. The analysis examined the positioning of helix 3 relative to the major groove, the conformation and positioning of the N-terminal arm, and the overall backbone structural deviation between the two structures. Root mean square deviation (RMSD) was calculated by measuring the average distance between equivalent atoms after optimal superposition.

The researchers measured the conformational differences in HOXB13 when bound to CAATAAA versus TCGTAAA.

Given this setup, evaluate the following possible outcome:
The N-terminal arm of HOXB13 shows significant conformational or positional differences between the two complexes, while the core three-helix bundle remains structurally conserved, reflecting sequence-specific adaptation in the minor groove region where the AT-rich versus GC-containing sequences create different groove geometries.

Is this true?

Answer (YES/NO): NO